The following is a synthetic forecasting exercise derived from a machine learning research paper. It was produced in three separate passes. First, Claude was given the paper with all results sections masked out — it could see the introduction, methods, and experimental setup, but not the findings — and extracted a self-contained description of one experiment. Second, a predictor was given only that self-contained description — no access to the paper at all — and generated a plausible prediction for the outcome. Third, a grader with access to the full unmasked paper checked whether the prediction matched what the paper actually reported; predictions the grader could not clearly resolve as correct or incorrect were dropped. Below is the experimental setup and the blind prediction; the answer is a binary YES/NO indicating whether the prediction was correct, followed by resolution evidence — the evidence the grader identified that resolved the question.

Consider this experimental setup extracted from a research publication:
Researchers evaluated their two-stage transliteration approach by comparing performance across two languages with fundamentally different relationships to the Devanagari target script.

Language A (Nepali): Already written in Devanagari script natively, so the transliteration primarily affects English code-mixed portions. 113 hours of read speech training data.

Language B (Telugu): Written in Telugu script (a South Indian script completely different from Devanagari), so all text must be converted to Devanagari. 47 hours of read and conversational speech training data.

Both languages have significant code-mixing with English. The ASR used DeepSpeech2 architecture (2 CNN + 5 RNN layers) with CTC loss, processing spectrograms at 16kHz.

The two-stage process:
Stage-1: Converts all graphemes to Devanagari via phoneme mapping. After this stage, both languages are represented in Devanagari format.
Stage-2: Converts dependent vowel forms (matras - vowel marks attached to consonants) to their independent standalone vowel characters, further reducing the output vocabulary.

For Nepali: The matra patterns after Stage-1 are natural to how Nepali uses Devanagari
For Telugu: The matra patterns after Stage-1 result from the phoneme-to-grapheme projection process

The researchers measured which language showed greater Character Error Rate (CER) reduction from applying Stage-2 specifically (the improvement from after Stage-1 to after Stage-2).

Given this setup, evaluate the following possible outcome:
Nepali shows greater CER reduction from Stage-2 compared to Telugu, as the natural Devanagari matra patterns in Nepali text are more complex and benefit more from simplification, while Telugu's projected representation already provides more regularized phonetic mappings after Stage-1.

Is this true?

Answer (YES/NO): NO